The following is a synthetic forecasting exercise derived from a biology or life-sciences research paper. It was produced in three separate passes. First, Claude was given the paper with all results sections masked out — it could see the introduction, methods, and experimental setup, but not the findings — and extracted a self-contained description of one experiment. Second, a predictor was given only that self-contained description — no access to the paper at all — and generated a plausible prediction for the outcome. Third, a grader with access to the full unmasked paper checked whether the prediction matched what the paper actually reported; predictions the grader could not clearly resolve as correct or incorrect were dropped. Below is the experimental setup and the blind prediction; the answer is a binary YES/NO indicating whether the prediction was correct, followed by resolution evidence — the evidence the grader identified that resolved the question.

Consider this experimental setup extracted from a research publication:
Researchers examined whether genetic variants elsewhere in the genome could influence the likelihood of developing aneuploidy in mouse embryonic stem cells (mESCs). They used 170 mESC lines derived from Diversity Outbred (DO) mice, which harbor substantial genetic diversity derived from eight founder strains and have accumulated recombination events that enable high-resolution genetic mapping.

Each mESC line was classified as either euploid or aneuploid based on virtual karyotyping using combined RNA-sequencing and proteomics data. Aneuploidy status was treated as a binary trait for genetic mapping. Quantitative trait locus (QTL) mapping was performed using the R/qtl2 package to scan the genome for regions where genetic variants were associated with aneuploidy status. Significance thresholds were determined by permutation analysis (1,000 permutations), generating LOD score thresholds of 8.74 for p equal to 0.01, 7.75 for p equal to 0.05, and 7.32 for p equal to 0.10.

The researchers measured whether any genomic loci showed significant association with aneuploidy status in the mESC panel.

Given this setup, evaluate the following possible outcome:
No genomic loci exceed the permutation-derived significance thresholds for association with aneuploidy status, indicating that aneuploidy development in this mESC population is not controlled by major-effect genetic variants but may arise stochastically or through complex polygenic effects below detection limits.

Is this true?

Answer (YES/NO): NO